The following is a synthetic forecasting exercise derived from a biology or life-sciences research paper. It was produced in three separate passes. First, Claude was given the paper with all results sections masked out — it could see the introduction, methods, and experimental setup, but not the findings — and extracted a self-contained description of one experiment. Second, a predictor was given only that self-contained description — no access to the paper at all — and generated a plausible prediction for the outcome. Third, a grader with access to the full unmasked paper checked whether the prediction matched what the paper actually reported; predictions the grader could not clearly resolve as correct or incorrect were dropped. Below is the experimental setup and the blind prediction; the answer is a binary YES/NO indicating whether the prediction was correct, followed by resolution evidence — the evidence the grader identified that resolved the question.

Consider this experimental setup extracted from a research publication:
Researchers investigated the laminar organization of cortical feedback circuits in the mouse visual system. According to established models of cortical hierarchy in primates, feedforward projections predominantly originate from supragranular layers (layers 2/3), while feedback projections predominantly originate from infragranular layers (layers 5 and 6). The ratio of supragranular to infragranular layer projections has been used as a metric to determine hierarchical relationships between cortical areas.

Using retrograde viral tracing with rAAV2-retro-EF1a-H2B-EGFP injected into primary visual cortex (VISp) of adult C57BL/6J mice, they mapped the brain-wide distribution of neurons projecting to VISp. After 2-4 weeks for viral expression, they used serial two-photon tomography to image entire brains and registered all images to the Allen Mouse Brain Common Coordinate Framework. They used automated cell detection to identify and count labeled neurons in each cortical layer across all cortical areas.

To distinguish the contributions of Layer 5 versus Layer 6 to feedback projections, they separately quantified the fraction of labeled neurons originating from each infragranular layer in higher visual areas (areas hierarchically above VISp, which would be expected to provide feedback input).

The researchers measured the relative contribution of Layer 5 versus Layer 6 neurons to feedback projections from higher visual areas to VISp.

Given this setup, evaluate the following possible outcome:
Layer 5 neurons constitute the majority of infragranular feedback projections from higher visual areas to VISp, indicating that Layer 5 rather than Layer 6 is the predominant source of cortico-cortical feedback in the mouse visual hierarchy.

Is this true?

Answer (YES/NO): NO